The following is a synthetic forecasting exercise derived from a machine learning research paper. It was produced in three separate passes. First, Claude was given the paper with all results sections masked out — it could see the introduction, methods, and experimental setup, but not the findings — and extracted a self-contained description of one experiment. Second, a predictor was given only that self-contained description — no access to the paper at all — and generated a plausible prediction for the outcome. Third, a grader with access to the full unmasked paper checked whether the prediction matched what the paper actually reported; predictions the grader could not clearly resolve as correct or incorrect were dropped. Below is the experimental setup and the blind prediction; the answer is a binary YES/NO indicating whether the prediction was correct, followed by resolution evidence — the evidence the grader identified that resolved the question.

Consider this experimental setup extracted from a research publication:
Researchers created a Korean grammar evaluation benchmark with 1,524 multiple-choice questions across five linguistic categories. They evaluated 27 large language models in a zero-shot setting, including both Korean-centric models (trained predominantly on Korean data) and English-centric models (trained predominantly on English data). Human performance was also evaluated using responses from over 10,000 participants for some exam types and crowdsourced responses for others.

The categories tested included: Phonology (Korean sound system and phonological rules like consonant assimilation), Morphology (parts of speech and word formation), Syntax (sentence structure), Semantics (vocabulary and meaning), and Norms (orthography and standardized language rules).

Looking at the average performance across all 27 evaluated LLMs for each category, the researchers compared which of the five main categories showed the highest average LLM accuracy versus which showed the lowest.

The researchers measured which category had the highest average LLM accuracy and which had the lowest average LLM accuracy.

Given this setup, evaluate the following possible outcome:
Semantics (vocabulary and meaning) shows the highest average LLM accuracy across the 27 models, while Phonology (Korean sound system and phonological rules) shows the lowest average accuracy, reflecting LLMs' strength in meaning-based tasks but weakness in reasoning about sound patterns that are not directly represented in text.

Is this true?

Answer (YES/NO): YES